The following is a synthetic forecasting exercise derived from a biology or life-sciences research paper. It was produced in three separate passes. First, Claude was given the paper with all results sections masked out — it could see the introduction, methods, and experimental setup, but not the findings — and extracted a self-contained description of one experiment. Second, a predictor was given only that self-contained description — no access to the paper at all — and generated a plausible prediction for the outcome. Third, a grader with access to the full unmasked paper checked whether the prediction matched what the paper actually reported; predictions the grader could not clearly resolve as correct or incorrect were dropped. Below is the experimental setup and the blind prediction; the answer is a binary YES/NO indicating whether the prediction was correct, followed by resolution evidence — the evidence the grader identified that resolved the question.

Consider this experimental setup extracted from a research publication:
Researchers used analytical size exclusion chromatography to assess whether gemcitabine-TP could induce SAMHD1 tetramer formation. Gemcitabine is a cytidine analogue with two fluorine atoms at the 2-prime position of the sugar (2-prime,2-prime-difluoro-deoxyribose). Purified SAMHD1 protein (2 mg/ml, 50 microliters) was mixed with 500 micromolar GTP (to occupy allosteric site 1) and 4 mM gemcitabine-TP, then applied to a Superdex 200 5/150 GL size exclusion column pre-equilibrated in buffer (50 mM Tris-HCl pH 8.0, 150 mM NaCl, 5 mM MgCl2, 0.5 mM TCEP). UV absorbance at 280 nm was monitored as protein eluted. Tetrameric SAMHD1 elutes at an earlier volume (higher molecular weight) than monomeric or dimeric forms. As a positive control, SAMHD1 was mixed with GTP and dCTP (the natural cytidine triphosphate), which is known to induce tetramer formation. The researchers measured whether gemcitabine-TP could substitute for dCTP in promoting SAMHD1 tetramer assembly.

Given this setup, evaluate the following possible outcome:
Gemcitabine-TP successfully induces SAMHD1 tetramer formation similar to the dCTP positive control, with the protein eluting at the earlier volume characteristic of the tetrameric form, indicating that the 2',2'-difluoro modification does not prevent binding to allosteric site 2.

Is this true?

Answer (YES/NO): NO